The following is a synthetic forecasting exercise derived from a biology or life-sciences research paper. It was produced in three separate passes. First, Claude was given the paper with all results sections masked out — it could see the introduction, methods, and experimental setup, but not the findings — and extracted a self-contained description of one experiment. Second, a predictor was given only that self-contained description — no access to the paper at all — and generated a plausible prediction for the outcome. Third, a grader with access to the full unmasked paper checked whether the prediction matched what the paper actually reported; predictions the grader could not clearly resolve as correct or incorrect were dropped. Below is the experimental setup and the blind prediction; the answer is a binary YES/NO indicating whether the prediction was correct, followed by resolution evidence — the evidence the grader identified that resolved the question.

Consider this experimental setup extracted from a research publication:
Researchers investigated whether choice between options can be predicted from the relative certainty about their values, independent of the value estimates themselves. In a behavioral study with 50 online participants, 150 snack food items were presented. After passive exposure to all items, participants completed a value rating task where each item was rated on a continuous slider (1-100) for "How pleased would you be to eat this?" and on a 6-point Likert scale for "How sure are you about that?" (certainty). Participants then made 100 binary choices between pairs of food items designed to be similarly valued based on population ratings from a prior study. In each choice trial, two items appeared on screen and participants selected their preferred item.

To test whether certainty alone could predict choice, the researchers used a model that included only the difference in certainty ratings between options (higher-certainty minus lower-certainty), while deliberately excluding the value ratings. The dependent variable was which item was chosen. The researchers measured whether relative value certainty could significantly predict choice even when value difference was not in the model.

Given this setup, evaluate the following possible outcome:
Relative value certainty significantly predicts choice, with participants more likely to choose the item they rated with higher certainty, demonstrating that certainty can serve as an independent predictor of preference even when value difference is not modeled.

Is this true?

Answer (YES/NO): YES